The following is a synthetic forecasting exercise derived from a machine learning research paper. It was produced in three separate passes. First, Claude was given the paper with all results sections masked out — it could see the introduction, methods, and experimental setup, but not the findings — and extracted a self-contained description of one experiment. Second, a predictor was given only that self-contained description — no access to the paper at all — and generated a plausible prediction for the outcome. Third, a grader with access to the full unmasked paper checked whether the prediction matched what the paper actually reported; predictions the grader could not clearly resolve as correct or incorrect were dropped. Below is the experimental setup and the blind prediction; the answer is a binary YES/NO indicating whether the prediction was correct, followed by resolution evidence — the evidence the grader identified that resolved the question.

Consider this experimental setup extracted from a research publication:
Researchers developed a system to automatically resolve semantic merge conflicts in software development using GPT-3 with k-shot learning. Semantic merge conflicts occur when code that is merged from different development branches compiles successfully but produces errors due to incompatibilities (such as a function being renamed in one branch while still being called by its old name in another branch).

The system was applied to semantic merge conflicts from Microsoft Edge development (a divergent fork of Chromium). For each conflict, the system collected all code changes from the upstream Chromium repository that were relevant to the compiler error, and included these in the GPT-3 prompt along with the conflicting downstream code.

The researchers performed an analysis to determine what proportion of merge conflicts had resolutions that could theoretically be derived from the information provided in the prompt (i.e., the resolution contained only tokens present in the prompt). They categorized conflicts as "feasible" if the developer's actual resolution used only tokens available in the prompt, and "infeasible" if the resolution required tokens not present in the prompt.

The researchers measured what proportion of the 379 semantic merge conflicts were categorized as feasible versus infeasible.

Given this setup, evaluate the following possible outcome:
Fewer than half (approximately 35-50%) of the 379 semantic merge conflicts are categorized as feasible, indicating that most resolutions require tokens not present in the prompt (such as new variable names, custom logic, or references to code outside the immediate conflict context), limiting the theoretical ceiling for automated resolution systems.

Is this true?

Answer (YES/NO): NO